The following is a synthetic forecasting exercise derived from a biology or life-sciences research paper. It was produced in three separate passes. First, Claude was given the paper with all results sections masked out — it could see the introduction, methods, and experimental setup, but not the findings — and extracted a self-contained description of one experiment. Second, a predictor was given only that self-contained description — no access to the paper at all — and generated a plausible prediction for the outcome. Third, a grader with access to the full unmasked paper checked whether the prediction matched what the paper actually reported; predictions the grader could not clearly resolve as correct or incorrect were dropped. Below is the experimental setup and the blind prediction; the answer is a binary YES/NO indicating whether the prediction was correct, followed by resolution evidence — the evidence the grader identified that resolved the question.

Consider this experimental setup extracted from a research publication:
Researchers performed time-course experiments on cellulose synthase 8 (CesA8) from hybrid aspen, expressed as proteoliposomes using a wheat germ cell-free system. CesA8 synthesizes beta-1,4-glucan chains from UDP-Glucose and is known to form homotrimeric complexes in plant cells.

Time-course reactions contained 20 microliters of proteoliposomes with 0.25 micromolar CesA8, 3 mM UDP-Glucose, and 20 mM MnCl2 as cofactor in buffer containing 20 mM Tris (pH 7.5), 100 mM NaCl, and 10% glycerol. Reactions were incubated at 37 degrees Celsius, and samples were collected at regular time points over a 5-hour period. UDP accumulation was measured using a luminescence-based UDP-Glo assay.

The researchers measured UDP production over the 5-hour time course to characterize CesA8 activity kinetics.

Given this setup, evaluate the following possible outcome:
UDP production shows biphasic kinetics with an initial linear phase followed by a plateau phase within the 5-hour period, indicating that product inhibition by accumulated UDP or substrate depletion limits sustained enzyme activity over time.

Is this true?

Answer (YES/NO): YES